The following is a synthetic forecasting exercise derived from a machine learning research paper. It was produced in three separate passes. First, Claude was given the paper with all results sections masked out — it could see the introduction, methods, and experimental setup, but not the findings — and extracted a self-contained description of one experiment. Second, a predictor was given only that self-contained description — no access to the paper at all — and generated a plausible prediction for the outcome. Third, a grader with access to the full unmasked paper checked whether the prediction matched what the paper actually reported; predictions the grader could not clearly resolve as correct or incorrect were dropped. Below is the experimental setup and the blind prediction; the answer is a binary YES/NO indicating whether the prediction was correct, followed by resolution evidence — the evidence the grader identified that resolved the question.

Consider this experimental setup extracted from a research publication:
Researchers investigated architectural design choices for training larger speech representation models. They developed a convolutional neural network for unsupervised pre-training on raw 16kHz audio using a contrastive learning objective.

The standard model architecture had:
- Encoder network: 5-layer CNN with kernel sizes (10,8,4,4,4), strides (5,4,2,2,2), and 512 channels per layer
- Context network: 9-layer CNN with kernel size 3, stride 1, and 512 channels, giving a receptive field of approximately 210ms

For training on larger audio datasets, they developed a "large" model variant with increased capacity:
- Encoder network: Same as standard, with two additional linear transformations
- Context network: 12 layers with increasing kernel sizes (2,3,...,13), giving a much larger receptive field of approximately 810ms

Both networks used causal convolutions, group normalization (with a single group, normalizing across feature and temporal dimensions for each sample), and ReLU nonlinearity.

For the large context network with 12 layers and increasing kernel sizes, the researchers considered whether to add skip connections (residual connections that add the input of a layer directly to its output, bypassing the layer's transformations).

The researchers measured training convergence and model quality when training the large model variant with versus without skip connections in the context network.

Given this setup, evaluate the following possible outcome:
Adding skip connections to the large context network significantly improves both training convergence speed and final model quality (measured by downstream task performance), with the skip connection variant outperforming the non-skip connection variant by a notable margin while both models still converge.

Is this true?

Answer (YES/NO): NO